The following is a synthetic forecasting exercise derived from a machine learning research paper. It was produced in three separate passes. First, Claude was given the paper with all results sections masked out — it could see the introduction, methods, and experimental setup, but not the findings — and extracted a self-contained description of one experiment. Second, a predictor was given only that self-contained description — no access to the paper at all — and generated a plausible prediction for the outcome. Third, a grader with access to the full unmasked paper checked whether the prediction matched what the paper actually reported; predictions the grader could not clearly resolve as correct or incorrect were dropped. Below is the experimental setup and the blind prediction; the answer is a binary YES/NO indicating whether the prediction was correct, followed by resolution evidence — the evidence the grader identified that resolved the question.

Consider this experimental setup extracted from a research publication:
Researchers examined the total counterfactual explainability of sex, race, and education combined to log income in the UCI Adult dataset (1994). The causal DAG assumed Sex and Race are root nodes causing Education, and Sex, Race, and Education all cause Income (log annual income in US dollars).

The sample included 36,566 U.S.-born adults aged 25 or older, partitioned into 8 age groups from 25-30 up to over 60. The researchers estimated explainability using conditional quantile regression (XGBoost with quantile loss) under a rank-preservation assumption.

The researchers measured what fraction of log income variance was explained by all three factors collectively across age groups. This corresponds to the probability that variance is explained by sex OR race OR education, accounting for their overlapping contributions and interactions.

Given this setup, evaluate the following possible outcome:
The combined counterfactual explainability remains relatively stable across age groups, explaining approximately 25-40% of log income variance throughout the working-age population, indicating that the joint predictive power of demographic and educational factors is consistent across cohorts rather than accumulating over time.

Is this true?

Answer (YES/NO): NO